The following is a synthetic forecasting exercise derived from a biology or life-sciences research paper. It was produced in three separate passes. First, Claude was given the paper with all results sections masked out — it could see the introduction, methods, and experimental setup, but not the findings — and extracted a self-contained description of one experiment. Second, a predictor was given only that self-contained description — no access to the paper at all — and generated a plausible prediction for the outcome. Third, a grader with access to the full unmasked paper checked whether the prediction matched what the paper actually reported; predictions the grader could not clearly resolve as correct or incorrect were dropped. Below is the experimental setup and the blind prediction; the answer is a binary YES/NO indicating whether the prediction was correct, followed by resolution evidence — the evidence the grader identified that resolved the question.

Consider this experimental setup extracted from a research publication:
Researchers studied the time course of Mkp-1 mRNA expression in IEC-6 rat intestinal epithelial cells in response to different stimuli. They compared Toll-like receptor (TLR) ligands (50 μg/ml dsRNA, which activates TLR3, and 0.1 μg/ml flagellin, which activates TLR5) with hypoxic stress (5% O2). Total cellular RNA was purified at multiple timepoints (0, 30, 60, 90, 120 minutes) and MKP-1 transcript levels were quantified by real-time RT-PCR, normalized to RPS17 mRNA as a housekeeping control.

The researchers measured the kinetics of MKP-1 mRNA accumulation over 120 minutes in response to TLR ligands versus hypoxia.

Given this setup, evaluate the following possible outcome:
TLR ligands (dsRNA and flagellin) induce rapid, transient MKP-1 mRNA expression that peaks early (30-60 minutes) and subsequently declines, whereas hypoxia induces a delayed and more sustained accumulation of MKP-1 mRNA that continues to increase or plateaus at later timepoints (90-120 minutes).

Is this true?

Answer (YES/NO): NO